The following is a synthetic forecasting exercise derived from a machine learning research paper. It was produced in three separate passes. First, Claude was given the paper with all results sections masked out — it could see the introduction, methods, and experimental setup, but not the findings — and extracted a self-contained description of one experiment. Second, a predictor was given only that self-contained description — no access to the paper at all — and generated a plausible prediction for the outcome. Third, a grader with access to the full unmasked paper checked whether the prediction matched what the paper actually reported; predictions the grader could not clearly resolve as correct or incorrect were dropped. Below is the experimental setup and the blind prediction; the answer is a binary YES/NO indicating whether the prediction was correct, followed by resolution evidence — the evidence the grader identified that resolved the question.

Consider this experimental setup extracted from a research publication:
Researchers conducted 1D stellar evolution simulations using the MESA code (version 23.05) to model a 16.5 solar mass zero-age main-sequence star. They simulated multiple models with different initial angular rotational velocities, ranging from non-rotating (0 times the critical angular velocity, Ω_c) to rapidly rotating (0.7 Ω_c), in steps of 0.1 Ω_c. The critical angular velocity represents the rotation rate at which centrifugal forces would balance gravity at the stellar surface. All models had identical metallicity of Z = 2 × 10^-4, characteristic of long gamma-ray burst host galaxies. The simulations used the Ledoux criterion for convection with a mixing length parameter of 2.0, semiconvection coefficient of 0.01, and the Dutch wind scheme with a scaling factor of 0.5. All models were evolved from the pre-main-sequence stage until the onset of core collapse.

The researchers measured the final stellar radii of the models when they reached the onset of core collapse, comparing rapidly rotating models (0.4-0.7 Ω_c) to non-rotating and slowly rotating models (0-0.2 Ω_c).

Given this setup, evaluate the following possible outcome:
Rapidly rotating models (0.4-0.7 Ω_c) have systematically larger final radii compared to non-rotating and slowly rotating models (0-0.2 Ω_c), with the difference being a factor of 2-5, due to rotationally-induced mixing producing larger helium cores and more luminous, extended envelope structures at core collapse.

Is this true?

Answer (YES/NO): NO